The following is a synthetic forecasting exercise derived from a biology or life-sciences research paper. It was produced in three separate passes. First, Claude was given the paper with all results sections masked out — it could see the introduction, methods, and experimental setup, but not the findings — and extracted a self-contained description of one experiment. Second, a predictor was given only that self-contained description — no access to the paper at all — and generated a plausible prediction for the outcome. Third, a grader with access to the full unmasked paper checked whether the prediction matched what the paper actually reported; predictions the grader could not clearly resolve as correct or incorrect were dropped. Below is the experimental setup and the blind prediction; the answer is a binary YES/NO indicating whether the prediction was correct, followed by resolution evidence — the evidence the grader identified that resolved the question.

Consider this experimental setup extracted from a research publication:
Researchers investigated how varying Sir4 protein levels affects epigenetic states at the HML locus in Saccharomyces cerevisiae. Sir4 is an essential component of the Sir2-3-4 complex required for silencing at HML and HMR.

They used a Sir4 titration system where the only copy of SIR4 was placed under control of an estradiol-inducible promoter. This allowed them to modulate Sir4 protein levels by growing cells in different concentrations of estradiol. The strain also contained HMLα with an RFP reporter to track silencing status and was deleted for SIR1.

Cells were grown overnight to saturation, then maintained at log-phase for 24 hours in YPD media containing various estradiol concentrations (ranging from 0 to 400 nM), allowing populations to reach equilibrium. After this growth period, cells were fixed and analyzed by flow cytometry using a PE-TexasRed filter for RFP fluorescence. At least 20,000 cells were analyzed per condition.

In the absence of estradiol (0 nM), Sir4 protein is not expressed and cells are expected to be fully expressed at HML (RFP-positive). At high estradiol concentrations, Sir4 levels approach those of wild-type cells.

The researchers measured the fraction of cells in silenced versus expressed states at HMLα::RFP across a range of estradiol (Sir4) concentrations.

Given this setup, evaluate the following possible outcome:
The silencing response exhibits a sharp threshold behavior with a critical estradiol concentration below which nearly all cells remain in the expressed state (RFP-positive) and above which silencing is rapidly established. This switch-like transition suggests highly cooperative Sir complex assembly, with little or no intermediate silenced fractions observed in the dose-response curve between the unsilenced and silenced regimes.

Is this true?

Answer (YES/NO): NO